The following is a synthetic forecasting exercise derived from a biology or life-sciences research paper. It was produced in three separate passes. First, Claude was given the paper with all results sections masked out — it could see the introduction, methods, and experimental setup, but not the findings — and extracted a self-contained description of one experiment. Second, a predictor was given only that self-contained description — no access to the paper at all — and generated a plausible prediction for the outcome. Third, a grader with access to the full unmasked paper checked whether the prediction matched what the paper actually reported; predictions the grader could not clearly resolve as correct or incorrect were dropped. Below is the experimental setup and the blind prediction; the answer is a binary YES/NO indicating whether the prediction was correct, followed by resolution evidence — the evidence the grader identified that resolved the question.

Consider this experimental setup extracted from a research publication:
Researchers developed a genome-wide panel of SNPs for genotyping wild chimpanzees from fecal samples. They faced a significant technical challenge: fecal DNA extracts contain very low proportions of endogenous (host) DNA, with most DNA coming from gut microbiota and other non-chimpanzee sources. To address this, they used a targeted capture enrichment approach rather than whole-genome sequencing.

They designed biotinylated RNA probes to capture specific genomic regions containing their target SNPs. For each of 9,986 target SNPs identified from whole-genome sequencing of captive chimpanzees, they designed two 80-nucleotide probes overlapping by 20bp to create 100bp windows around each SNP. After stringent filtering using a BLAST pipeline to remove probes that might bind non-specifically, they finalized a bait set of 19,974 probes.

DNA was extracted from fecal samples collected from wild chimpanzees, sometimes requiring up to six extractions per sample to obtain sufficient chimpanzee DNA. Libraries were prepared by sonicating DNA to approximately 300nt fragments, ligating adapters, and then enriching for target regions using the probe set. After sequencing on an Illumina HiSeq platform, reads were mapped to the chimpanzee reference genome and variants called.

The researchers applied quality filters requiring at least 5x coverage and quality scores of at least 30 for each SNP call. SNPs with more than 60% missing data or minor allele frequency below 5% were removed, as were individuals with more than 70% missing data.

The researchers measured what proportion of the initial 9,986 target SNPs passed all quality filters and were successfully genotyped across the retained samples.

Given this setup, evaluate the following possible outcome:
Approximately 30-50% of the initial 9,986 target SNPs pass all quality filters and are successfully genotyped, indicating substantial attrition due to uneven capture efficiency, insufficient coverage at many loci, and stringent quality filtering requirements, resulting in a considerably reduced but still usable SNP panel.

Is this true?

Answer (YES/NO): NO